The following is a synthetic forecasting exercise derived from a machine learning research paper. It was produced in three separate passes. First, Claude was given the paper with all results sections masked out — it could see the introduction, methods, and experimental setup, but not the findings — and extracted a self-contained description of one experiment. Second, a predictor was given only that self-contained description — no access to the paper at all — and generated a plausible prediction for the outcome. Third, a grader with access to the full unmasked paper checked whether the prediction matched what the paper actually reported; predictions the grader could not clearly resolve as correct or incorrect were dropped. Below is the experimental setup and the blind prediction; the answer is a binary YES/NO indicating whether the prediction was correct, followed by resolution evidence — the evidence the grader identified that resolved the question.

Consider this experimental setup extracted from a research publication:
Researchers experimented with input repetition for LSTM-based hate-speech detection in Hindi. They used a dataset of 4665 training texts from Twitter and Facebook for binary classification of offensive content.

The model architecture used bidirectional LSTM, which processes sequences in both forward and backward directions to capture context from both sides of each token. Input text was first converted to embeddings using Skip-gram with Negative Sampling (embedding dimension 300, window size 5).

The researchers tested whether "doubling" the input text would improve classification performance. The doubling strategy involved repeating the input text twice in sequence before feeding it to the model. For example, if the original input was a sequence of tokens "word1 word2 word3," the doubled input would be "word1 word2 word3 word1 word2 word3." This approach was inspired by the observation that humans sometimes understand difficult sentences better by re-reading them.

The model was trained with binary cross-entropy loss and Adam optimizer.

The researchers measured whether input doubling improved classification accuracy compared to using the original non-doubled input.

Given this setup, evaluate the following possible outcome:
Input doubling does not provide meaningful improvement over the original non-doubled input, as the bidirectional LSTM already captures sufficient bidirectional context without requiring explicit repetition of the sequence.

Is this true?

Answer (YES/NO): YES